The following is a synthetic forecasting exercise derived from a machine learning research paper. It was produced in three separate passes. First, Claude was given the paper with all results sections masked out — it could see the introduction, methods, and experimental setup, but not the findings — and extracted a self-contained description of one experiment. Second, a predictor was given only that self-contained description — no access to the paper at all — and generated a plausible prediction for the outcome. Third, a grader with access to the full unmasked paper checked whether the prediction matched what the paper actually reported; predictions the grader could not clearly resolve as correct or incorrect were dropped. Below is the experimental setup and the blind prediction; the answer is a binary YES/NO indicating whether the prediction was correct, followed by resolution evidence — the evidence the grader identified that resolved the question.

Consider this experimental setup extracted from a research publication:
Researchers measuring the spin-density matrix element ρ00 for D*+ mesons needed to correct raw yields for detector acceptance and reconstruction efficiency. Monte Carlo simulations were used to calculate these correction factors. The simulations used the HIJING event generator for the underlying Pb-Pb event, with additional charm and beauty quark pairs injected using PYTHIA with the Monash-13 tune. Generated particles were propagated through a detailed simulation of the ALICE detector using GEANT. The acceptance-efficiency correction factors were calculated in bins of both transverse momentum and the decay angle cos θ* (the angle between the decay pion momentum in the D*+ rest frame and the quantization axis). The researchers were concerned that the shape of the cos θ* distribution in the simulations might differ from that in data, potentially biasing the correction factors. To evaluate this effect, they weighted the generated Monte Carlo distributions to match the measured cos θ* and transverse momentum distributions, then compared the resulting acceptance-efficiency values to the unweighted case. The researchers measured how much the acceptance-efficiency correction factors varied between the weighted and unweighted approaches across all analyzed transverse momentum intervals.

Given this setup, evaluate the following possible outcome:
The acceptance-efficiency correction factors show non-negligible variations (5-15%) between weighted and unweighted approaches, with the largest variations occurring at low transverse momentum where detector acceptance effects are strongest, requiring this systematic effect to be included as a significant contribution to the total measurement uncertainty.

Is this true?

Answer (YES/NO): NO